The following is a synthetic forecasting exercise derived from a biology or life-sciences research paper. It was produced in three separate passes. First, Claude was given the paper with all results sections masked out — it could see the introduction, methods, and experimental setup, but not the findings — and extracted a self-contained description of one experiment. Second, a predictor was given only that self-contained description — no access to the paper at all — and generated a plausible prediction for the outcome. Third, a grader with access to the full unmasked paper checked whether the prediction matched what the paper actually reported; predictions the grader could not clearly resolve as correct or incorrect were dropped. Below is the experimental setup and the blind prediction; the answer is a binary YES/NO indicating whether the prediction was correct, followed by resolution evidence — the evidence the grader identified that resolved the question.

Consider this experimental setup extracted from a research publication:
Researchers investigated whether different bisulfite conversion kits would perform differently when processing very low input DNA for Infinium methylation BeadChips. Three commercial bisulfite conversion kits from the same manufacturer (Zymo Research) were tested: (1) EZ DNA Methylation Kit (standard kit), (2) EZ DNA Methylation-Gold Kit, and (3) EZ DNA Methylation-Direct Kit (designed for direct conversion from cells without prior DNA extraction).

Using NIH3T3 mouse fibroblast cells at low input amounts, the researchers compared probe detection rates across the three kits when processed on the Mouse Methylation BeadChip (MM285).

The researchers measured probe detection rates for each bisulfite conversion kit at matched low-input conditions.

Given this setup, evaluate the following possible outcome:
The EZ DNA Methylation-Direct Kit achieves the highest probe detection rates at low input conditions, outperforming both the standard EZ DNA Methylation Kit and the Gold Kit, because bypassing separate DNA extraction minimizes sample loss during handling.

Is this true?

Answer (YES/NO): NO